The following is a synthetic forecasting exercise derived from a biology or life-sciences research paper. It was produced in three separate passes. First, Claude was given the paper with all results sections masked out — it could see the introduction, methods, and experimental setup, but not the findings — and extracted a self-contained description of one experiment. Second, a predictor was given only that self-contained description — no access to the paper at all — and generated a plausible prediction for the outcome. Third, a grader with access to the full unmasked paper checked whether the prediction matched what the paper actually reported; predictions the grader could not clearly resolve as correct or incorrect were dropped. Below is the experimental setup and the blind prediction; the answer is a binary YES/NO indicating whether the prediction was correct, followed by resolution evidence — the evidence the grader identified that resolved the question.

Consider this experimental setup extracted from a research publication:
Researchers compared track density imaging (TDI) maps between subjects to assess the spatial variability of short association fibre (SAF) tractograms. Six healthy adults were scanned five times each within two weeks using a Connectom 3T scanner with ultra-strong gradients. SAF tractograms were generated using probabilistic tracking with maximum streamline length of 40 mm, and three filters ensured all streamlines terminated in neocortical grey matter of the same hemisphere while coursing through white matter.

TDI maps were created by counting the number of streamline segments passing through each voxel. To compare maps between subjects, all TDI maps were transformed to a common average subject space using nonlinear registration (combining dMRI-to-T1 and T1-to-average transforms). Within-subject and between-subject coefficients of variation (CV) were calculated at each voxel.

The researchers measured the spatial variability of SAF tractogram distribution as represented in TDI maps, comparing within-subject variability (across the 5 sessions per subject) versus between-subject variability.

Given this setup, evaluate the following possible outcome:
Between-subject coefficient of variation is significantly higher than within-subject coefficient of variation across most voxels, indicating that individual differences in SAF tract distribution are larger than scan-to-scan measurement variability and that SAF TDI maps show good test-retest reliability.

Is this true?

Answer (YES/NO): YES